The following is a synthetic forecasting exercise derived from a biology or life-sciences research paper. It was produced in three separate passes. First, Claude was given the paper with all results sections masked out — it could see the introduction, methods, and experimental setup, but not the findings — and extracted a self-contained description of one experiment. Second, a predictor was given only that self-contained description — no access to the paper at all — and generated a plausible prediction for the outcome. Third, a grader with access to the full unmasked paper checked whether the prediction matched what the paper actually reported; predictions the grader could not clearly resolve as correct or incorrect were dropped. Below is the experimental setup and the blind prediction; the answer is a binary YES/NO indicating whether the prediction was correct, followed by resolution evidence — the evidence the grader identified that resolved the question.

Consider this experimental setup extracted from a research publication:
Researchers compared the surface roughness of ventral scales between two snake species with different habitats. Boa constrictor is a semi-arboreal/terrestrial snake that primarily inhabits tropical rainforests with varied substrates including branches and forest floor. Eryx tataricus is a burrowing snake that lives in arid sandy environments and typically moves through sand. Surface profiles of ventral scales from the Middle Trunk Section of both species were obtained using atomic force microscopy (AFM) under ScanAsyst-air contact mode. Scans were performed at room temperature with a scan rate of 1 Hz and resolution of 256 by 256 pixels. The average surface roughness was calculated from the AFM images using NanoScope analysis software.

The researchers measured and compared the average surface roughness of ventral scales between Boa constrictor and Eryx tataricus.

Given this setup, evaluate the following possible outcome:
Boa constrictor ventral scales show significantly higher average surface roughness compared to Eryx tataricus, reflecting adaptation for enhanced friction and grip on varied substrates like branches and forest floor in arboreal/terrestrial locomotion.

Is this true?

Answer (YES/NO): YES